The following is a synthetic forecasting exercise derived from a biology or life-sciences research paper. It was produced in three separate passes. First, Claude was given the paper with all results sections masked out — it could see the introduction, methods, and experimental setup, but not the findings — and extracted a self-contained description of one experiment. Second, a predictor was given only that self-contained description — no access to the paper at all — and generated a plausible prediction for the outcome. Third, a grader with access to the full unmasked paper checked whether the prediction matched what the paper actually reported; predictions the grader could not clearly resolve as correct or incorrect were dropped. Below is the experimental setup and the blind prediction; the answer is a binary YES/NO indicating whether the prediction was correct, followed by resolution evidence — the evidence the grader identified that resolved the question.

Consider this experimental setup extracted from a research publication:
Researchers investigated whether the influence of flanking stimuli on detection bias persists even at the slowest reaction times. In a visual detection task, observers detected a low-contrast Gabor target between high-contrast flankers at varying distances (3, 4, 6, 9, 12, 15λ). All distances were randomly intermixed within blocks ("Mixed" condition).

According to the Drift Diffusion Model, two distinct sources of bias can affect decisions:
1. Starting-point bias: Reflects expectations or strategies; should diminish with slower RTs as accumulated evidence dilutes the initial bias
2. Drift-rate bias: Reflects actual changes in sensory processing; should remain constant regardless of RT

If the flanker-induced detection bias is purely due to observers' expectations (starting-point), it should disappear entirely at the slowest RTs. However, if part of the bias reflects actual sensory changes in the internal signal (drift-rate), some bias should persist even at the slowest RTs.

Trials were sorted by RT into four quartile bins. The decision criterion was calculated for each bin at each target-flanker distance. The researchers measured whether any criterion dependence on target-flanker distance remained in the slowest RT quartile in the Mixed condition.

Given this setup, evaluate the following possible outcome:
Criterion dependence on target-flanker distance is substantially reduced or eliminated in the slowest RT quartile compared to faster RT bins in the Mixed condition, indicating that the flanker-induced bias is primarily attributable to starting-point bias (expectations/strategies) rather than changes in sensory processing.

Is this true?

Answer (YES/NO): NO